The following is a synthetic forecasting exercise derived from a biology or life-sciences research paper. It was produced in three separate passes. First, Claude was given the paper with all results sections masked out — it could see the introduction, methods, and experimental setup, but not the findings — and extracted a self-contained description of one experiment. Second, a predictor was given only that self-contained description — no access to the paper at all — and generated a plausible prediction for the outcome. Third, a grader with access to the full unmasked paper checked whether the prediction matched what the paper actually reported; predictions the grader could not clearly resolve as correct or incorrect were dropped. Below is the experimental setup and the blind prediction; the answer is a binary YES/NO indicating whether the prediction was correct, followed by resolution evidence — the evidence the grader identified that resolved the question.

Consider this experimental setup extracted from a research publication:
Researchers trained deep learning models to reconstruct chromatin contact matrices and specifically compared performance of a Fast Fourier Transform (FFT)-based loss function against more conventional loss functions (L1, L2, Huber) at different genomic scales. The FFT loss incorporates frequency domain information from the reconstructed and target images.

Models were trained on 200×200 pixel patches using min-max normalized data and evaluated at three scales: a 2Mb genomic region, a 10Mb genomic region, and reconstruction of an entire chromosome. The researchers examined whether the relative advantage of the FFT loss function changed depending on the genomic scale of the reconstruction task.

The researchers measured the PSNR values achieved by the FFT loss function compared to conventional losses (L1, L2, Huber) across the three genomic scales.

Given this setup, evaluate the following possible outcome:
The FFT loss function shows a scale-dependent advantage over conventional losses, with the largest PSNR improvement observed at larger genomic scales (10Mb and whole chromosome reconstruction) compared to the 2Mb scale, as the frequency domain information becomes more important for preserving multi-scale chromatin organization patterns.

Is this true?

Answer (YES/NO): YES